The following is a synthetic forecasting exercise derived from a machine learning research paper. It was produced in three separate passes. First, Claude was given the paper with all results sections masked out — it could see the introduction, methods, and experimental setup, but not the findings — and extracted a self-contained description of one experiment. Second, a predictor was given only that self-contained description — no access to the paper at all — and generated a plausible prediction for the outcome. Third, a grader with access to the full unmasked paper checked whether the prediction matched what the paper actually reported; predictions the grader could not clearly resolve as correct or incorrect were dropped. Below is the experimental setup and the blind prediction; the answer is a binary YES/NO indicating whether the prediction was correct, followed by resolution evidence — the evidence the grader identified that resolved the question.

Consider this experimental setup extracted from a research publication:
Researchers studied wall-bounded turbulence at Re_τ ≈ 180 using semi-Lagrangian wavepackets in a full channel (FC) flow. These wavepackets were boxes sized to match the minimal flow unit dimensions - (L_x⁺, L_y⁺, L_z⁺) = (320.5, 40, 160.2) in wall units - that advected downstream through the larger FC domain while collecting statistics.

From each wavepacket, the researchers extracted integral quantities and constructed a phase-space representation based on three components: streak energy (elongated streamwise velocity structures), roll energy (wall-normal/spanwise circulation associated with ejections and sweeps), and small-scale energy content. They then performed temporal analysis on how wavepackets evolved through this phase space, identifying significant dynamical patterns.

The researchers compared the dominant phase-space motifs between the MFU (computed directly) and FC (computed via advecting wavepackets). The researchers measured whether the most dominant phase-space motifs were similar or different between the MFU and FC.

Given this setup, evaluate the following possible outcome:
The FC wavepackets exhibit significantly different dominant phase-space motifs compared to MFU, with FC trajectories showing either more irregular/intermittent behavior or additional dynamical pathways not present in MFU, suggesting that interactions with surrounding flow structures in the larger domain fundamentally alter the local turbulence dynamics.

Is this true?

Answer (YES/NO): NO